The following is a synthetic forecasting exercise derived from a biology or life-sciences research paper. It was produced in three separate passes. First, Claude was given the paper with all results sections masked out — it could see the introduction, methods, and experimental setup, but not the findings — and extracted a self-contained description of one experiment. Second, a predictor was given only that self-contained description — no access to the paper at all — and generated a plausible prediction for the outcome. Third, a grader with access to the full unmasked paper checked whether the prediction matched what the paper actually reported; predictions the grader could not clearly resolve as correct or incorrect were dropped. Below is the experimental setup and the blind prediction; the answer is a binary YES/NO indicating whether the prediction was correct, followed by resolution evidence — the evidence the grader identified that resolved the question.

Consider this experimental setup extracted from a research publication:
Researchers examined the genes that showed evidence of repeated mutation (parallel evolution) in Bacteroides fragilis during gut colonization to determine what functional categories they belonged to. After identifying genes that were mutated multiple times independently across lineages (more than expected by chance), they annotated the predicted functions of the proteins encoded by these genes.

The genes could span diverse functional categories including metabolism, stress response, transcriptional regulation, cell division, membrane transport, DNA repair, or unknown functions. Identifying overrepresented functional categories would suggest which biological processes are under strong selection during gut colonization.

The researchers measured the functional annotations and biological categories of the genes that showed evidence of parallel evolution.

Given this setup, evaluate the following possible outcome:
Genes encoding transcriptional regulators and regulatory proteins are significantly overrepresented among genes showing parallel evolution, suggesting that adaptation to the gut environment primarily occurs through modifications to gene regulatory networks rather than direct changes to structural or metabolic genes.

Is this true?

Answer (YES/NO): NO